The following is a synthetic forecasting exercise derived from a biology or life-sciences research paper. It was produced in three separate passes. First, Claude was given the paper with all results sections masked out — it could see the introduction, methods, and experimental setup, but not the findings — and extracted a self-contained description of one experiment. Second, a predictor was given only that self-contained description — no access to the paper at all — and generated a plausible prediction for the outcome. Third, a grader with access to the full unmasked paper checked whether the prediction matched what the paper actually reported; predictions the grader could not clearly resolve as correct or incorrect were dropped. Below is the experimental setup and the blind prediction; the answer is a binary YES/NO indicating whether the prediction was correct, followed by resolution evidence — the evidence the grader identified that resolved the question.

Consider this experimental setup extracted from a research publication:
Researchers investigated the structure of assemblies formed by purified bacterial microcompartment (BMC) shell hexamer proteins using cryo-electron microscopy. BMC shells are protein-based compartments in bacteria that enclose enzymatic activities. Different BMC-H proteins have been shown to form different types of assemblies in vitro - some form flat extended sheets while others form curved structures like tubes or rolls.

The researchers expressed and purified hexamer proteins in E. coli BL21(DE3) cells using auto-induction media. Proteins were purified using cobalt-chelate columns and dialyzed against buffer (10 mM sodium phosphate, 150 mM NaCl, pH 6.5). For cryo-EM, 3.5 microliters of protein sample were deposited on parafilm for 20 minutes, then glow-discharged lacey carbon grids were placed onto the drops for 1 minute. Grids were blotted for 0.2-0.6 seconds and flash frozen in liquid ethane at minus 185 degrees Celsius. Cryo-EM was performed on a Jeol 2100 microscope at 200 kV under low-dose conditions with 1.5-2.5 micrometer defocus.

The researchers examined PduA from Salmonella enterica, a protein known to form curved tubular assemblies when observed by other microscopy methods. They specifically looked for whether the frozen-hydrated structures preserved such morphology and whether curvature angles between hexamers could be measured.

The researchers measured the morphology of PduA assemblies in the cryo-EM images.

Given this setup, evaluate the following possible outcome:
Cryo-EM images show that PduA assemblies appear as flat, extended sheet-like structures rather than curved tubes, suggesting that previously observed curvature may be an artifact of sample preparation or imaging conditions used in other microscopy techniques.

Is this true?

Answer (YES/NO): NO